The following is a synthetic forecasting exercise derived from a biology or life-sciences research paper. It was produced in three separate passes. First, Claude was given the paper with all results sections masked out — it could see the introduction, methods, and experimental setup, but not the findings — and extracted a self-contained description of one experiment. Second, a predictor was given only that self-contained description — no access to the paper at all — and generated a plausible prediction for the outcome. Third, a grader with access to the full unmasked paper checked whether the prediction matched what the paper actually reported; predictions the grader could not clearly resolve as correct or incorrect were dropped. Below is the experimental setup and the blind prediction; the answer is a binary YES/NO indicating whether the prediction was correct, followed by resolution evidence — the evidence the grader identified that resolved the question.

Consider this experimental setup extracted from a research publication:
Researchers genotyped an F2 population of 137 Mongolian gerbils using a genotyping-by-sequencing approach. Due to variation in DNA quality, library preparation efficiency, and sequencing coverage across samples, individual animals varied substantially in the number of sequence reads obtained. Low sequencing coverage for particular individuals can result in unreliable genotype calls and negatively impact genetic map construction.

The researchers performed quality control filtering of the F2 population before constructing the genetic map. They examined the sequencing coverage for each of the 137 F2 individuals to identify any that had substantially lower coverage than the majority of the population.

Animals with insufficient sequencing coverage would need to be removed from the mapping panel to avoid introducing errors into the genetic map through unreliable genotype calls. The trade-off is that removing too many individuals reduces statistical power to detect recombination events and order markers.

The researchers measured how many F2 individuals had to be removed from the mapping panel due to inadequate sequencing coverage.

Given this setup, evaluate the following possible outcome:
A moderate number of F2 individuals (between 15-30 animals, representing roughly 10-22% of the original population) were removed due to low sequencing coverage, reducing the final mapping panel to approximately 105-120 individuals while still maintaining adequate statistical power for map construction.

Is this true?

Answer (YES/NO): NO